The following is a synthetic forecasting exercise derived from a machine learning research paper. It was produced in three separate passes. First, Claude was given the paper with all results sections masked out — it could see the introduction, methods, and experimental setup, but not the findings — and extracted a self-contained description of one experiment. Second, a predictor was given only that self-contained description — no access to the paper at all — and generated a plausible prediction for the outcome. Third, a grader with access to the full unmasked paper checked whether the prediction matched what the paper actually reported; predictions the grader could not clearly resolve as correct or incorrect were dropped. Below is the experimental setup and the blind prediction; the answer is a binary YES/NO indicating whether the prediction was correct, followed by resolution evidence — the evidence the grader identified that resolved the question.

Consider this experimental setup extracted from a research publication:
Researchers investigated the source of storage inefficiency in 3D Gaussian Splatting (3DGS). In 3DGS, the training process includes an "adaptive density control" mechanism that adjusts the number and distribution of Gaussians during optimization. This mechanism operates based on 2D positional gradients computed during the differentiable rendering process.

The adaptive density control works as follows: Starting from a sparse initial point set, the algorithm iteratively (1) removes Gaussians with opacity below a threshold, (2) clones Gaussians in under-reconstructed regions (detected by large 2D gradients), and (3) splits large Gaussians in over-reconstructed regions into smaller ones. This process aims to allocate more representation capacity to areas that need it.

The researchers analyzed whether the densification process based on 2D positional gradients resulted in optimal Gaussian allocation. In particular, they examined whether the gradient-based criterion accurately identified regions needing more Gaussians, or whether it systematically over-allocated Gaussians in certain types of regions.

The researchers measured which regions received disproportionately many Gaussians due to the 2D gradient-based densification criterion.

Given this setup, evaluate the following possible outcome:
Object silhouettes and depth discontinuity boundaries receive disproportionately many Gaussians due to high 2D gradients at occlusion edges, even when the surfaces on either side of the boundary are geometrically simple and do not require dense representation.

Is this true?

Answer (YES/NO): YES